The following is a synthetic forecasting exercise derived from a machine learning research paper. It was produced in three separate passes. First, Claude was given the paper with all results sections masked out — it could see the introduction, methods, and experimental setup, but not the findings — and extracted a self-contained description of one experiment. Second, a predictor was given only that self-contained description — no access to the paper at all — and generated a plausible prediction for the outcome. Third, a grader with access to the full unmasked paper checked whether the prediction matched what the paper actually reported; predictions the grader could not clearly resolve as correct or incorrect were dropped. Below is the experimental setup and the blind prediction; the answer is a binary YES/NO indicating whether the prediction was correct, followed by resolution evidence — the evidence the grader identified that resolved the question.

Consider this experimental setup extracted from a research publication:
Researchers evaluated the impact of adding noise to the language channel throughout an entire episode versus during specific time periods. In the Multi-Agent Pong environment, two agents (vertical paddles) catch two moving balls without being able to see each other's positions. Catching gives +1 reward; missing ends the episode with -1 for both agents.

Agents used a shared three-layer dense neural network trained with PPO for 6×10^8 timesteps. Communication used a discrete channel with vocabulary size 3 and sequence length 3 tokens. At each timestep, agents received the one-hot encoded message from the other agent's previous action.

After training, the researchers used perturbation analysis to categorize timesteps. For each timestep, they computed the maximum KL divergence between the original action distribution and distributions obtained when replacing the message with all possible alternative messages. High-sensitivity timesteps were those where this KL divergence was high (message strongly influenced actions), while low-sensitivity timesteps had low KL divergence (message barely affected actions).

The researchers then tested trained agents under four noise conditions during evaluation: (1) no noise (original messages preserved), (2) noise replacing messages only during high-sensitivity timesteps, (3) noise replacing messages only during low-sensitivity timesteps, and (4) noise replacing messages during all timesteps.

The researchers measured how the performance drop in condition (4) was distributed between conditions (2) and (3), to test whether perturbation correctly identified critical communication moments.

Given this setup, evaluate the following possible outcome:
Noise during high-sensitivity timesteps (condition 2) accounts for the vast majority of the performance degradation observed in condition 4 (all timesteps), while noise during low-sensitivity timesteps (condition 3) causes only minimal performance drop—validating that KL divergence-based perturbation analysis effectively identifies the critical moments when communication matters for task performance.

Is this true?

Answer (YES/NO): YES